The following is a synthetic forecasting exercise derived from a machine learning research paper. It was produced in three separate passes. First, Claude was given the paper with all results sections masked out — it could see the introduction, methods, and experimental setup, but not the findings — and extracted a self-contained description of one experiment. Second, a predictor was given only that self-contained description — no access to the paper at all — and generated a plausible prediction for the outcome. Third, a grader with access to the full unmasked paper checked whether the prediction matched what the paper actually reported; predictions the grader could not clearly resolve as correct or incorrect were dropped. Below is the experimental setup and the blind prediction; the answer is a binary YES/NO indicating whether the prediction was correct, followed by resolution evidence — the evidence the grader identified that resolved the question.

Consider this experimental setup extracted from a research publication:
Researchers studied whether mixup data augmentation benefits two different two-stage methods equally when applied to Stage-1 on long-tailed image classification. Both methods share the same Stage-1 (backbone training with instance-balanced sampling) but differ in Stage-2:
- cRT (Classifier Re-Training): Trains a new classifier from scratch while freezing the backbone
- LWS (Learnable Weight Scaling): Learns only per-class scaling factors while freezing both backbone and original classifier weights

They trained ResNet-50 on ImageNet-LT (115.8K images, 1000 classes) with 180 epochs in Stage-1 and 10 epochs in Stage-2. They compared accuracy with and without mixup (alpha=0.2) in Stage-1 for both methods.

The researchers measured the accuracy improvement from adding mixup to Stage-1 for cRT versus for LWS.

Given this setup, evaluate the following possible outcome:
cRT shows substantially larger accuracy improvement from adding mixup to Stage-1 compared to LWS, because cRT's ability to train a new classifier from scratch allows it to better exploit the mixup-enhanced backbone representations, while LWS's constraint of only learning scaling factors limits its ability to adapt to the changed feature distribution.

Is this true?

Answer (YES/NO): YES